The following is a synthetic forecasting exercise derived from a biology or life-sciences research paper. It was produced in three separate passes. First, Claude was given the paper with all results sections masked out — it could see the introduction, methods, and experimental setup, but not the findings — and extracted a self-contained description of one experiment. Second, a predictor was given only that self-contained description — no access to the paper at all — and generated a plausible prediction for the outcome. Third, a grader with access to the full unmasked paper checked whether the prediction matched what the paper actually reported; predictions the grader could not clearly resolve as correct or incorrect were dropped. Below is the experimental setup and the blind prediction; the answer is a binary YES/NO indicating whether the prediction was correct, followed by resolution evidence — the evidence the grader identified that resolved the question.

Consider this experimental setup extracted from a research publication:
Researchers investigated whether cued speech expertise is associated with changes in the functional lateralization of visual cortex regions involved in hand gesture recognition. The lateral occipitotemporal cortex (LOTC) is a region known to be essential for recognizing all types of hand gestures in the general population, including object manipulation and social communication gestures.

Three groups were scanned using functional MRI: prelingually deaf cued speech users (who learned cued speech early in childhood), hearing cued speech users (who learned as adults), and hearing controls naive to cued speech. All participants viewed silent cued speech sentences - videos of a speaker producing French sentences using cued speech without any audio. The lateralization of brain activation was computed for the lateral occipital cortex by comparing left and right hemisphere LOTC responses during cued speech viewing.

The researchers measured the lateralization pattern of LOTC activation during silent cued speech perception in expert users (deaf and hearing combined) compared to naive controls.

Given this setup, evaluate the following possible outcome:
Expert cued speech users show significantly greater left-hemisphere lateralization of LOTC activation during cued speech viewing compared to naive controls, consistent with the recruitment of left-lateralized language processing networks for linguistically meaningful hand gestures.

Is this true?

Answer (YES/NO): YES